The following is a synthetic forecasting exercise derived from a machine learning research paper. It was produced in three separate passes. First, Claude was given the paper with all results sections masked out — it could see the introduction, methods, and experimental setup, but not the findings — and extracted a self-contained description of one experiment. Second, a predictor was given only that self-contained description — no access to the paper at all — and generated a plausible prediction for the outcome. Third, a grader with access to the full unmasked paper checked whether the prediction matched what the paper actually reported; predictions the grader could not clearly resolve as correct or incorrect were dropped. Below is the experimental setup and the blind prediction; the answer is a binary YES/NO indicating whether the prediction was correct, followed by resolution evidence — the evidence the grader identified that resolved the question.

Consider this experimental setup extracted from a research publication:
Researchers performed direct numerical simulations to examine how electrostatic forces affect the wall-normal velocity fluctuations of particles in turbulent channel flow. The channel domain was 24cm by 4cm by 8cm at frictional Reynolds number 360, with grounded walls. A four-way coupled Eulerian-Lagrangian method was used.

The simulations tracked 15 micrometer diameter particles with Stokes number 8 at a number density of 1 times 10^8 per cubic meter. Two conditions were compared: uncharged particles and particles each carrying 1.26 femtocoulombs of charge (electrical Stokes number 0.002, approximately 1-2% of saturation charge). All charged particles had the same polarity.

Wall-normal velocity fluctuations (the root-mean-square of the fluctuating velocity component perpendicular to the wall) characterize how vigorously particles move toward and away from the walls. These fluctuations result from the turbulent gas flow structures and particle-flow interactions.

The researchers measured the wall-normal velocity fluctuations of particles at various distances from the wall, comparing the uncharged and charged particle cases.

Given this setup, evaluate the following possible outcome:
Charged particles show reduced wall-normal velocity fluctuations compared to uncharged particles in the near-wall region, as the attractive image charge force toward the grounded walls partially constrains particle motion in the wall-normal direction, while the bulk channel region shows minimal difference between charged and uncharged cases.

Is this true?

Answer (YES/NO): NO